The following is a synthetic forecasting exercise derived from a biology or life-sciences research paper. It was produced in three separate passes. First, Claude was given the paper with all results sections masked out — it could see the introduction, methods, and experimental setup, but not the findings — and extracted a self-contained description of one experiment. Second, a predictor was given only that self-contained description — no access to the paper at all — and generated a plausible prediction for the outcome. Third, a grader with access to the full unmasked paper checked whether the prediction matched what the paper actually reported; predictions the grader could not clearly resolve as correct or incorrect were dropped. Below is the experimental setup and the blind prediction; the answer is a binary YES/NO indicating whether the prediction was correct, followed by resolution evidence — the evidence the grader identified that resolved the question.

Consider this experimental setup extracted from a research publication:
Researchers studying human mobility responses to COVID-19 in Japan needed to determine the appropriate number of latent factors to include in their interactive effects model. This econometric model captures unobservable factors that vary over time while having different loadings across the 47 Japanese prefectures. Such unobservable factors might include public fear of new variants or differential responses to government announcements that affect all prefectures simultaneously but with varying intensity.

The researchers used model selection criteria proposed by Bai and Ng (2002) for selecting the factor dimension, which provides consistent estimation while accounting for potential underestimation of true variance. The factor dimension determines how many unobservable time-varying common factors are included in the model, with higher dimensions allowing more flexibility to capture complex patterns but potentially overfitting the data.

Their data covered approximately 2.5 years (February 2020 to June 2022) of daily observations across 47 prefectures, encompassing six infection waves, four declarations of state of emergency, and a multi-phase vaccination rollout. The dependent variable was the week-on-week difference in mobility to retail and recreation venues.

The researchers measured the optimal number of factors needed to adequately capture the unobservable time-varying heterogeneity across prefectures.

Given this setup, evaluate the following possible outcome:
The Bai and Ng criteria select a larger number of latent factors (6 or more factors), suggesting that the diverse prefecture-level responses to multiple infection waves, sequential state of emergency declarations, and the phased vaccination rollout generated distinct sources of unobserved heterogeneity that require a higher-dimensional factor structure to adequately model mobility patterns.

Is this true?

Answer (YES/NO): YES